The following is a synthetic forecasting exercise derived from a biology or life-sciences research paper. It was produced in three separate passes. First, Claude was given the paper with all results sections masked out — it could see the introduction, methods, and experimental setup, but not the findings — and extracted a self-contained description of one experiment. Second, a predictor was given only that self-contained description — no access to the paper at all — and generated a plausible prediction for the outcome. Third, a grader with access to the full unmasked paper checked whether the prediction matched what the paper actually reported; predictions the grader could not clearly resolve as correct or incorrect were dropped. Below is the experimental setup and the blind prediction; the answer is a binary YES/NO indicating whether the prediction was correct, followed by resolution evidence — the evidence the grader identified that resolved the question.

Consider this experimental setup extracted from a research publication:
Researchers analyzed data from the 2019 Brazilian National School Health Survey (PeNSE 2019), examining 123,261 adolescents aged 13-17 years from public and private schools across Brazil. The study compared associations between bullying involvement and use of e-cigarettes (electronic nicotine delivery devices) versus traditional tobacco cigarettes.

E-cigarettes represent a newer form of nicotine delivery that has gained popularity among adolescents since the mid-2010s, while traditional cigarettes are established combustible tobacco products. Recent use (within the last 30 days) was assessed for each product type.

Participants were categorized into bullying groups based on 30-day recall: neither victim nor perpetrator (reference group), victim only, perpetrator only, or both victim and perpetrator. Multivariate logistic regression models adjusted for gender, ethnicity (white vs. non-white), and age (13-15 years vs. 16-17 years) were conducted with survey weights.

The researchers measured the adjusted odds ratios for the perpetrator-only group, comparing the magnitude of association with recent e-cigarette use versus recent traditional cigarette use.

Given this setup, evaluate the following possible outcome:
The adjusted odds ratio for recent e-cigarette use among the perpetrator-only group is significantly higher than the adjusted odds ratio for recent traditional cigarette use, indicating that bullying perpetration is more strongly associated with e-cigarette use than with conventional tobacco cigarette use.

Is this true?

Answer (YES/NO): NO